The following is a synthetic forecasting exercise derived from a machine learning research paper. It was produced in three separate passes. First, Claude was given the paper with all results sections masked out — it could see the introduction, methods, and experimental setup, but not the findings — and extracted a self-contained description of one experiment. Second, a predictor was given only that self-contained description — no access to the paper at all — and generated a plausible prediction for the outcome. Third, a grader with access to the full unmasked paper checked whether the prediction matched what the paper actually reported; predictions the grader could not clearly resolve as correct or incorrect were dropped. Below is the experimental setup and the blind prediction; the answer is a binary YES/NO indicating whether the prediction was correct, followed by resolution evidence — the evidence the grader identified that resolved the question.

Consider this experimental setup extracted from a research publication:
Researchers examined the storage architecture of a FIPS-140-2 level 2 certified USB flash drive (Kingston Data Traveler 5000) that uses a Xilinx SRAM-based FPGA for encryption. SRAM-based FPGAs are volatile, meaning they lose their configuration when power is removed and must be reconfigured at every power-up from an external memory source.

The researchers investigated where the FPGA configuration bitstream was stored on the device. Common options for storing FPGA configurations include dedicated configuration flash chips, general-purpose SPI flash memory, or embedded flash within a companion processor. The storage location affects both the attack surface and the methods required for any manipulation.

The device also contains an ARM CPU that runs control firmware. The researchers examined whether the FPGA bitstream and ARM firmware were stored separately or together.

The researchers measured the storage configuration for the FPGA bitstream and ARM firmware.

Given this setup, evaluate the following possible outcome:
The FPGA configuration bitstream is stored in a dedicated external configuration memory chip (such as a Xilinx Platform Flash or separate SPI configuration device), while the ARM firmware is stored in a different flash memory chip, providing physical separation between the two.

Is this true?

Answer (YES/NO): NO